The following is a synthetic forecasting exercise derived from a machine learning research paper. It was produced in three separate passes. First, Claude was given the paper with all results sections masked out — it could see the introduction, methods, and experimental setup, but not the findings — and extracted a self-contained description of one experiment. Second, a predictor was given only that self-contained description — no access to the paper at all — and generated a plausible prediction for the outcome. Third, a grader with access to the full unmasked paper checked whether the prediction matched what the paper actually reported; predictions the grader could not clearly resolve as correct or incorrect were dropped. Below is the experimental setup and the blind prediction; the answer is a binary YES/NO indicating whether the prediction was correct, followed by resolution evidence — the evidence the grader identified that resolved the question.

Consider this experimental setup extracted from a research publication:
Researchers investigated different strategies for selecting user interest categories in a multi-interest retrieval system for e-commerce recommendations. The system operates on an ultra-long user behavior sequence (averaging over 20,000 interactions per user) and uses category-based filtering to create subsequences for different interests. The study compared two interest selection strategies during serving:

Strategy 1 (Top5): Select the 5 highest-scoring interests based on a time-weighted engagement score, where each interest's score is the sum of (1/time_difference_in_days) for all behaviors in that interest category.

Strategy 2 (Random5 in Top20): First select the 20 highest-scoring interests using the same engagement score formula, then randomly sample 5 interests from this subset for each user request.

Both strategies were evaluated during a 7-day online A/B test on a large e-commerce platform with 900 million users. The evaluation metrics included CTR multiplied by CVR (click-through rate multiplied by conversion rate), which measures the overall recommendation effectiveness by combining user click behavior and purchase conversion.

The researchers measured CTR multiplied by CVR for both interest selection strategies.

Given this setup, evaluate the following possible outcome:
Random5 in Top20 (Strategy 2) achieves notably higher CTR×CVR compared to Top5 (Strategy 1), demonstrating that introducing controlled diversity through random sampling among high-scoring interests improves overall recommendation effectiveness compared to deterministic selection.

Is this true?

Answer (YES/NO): NO